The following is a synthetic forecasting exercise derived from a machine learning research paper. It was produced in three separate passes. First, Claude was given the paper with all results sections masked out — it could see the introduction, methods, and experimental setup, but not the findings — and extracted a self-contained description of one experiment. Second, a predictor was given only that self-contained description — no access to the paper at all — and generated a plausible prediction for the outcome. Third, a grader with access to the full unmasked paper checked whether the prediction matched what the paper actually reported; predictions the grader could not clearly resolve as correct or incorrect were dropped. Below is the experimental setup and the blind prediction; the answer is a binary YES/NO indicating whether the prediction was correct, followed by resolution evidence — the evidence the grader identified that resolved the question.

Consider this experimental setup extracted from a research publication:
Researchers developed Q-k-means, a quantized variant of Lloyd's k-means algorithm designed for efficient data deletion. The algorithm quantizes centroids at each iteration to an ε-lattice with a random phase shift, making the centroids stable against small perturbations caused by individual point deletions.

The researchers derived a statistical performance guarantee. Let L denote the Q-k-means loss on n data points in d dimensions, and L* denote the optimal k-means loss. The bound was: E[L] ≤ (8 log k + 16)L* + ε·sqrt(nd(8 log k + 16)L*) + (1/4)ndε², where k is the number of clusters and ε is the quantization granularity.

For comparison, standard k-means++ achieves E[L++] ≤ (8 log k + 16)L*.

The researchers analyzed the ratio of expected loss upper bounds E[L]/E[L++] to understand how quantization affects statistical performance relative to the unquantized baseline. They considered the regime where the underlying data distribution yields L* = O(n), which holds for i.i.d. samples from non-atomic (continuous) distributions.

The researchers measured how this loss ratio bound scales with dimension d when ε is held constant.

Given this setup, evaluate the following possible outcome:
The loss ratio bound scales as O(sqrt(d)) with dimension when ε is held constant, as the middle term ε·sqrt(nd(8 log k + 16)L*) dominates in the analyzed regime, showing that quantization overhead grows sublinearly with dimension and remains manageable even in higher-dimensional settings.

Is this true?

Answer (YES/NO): NO